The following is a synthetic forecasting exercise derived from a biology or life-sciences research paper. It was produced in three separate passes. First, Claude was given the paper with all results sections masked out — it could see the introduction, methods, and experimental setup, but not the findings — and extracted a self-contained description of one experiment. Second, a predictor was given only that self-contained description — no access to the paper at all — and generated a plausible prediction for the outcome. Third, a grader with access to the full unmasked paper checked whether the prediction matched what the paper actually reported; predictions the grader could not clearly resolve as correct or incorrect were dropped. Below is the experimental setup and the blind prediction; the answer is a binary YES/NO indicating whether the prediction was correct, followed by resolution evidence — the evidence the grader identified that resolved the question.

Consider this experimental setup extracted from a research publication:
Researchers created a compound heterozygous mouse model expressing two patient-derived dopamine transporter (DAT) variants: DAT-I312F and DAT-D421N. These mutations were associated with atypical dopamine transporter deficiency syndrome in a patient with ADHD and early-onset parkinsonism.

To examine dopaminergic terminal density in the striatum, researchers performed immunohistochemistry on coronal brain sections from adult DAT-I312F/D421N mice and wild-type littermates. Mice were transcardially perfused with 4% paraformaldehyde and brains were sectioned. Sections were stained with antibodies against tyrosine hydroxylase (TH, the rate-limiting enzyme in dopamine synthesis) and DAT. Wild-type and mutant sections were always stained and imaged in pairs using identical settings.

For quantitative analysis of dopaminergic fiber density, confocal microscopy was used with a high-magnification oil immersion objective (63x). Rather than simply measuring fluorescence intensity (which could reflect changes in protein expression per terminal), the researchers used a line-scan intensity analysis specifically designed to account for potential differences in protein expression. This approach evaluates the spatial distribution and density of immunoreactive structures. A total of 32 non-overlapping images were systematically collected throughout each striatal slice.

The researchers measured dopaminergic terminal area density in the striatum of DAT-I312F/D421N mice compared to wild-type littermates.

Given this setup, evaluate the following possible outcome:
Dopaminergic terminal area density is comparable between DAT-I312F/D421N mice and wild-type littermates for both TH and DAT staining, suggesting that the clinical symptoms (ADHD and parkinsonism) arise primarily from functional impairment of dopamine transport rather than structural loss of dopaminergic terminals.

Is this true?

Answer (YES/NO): NO